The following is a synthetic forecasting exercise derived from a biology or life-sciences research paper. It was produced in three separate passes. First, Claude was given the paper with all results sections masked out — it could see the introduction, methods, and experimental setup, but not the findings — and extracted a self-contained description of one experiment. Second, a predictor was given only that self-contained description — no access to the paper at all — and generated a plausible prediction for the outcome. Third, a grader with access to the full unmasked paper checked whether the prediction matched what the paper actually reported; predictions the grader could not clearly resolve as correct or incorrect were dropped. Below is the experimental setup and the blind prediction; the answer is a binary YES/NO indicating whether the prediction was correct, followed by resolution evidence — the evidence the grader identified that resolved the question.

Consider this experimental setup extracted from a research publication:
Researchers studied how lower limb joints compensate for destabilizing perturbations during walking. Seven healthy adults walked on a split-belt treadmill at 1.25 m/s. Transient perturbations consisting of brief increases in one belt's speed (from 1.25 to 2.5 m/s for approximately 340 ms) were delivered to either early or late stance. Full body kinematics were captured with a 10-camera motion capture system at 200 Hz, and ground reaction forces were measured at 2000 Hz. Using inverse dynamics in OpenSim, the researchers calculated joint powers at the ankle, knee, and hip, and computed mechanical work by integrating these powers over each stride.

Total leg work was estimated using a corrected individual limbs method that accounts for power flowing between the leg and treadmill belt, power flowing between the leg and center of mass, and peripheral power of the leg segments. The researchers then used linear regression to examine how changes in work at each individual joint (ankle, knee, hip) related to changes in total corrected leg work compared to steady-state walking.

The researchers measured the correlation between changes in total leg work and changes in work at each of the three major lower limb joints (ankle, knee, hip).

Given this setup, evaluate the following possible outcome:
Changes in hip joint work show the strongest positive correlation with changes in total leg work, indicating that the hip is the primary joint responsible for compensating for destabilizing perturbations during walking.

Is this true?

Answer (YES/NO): NO